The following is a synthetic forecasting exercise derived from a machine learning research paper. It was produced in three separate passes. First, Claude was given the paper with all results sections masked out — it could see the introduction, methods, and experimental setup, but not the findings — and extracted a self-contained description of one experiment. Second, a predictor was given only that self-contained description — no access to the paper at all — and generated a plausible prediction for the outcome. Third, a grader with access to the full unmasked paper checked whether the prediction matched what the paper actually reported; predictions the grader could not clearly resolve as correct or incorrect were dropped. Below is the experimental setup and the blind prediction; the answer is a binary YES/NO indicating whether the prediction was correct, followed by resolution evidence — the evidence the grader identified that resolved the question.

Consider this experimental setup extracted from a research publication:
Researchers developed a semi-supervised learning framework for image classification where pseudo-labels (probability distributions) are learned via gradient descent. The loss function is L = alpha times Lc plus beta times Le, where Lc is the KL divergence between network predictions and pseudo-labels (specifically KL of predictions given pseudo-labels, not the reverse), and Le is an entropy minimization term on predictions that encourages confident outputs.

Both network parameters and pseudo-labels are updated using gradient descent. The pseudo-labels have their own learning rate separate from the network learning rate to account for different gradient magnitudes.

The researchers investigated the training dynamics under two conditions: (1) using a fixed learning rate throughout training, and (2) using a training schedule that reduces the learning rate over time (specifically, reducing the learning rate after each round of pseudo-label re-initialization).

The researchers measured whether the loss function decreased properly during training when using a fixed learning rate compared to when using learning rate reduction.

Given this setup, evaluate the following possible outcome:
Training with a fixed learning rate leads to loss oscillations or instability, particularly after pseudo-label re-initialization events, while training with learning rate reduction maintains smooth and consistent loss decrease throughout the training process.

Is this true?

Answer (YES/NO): NO